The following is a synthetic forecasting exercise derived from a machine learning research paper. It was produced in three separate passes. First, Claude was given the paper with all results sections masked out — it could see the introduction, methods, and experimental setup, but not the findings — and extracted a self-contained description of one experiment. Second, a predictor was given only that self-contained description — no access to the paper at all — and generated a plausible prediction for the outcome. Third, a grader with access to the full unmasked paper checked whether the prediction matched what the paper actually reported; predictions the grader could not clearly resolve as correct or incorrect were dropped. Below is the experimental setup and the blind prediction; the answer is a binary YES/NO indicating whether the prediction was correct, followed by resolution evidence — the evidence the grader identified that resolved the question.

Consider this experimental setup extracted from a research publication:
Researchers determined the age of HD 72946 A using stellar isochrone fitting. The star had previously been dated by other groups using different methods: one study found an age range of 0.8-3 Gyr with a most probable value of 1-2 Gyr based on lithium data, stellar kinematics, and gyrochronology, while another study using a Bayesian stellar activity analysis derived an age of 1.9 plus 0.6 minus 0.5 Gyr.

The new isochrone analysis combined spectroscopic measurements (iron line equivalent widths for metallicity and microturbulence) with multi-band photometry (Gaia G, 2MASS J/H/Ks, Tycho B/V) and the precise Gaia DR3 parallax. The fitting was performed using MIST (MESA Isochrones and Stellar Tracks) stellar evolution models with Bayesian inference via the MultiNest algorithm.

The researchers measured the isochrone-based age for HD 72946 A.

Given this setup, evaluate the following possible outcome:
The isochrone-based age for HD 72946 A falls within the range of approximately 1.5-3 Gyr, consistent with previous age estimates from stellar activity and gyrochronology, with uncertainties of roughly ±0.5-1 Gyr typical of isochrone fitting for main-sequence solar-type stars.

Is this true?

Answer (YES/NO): NO